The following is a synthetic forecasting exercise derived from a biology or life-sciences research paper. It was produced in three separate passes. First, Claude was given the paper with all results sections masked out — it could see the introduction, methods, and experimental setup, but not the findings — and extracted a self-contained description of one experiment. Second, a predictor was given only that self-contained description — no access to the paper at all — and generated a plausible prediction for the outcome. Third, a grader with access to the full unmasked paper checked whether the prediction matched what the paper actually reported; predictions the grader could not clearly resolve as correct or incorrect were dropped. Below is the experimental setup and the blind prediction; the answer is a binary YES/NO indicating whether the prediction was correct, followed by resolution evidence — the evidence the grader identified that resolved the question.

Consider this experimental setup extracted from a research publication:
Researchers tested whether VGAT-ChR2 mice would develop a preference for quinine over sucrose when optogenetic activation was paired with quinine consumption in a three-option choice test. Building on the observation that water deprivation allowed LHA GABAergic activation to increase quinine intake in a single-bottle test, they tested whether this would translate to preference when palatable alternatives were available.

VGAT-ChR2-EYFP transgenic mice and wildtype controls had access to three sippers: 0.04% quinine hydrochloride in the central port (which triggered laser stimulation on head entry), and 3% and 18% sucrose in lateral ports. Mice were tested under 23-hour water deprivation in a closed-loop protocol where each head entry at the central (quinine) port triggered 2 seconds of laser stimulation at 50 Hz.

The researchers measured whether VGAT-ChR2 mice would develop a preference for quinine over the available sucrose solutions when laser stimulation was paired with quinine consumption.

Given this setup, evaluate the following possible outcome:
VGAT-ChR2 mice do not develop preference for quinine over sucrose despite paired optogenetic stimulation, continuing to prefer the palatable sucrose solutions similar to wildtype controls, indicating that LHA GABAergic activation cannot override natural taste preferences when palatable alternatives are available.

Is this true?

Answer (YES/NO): YES